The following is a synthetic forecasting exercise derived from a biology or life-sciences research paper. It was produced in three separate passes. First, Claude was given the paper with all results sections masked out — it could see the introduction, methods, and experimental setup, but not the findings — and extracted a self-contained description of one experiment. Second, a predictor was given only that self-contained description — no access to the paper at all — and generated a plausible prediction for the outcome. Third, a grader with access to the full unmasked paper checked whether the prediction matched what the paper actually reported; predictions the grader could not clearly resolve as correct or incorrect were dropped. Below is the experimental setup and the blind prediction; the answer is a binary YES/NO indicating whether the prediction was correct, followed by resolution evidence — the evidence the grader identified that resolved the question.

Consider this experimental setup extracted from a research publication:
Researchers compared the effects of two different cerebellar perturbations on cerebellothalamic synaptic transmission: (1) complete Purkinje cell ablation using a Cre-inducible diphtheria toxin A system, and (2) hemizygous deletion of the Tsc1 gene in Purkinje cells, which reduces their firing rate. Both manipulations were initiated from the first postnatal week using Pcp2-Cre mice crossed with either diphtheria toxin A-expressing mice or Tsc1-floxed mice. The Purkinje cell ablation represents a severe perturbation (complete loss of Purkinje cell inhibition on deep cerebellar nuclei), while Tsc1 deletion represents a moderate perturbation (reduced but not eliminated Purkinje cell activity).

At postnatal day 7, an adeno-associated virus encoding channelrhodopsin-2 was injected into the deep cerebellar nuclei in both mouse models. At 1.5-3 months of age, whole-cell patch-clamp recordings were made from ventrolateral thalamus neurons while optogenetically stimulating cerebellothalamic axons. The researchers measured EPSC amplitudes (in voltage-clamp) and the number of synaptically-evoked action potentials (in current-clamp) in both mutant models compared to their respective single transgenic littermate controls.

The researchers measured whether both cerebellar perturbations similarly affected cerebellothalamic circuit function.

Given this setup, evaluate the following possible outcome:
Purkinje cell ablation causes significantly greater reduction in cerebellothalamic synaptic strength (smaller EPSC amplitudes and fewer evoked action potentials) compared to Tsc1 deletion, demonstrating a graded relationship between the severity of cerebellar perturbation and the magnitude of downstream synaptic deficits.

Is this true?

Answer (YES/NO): NO